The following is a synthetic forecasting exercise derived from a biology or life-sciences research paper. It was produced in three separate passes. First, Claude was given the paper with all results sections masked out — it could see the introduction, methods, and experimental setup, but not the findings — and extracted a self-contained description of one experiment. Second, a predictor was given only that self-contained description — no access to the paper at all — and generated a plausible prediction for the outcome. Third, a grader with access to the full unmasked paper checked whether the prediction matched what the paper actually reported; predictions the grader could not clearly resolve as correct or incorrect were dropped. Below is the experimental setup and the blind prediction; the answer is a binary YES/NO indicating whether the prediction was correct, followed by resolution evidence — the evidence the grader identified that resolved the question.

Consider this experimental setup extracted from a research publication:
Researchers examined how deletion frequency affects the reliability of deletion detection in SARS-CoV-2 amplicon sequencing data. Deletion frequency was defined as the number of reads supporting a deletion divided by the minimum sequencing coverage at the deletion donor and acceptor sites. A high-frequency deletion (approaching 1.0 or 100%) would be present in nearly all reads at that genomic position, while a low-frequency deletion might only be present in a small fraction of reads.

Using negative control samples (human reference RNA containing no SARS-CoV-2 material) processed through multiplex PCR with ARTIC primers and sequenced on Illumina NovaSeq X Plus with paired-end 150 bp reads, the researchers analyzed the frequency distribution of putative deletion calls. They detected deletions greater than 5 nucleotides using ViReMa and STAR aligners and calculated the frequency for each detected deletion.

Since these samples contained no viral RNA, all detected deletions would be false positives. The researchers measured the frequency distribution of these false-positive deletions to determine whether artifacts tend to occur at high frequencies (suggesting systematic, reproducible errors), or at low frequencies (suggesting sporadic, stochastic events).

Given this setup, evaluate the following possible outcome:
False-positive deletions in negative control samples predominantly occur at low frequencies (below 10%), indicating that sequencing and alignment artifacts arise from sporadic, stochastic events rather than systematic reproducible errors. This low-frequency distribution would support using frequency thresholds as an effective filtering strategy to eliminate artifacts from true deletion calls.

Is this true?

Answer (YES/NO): NO